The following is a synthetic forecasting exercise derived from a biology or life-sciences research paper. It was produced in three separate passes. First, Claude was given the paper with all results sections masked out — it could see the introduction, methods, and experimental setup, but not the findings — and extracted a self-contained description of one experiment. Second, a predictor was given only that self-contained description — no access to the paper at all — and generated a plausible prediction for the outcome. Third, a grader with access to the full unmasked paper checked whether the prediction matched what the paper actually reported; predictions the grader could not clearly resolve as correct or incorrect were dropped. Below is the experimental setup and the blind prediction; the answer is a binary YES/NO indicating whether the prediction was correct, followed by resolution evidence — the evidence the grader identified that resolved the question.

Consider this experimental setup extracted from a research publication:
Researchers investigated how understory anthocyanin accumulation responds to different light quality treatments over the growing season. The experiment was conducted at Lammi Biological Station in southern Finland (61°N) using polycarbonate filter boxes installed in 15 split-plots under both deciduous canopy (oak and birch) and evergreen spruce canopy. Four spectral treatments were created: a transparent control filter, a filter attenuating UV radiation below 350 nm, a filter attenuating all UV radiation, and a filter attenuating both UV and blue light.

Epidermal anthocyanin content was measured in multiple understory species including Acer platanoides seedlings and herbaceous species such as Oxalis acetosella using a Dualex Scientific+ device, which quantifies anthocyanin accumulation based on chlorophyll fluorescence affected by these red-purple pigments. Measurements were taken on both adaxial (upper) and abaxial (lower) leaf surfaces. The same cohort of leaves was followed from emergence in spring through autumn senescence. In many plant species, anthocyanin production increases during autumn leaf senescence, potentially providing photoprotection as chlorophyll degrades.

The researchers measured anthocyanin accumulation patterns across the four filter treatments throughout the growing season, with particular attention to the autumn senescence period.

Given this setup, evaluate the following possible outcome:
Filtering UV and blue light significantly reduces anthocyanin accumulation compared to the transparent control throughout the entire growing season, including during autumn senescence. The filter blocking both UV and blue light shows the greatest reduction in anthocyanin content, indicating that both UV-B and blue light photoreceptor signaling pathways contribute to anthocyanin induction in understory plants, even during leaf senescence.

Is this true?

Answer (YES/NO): NO